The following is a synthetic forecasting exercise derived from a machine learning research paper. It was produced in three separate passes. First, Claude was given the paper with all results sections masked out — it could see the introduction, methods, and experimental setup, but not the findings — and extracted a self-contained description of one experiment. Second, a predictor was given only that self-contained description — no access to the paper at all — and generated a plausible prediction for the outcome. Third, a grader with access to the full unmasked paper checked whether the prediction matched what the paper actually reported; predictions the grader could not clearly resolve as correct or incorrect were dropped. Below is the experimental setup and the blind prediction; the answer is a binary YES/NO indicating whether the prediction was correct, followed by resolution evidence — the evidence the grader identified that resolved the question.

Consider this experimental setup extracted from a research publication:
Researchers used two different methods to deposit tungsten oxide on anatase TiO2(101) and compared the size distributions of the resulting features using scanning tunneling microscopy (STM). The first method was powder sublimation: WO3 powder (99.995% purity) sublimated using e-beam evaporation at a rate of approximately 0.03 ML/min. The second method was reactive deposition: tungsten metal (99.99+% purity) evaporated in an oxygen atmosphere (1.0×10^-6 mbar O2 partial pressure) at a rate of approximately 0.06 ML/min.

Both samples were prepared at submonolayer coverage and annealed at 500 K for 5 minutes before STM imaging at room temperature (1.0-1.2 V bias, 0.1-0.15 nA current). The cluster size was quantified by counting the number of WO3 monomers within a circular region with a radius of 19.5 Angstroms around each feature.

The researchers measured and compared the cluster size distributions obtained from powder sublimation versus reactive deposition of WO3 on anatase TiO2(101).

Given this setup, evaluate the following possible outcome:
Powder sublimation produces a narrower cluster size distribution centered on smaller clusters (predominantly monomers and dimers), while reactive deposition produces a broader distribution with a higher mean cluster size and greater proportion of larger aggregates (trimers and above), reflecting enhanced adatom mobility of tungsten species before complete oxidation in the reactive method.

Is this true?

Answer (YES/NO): NO